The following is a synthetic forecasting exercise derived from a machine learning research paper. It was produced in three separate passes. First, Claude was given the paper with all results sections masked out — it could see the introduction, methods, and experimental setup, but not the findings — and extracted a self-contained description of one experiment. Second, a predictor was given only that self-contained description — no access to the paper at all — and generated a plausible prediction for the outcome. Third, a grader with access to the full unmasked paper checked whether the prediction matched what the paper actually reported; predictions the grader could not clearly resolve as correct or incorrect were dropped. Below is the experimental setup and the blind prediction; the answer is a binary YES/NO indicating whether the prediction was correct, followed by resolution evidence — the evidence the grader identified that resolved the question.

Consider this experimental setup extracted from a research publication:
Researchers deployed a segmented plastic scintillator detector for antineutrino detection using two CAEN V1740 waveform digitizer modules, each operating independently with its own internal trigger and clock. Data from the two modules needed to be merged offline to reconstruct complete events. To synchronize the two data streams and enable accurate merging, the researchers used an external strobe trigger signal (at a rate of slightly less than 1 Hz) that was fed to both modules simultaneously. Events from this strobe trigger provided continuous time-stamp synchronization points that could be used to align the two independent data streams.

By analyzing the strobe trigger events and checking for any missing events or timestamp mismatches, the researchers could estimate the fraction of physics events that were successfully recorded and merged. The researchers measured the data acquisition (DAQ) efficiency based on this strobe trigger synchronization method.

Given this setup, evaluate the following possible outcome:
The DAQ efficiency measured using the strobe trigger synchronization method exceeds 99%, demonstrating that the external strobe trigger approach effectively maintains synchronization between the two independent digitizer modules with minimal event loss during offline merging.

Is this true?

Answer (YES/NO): YES